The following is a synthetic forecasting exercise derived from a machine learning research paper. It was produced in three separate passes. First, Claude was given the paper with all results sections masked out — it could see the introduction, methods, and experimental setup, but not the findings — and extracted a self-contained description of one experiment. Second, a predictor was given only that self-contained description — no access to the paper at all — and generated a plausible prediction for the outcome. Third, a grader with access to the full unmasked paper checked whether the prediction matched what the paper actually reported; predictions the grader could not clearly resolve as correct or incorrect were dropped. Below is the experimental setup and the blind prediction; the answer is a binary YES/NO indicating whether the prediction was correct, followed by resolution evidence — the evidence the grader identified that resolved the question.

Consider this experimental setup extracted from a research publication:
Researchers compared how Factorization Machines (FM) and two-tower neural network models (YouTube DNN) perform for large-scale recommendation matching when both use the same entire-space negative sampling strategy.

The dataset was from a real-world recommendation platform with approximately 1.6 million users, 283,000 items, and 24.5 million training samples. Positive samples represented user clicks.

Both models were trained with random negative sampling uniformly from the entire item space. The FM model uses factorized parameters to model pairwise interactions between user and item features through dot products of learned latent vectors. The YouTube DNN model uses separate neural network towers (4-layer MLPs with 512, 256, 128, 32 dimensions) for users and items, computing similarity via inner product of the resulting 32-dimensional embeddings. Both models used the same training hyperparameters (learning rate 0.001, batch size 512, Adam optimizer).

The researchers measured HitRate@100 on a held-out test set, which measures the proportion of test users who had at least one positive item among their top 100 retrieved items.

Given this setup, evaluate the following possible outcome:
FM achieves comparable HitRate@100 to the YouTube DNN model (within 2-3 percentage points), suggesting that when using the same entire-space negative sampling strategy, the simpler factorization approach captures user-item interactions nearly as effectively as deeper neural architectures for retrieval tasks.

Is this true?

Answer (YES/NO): NO